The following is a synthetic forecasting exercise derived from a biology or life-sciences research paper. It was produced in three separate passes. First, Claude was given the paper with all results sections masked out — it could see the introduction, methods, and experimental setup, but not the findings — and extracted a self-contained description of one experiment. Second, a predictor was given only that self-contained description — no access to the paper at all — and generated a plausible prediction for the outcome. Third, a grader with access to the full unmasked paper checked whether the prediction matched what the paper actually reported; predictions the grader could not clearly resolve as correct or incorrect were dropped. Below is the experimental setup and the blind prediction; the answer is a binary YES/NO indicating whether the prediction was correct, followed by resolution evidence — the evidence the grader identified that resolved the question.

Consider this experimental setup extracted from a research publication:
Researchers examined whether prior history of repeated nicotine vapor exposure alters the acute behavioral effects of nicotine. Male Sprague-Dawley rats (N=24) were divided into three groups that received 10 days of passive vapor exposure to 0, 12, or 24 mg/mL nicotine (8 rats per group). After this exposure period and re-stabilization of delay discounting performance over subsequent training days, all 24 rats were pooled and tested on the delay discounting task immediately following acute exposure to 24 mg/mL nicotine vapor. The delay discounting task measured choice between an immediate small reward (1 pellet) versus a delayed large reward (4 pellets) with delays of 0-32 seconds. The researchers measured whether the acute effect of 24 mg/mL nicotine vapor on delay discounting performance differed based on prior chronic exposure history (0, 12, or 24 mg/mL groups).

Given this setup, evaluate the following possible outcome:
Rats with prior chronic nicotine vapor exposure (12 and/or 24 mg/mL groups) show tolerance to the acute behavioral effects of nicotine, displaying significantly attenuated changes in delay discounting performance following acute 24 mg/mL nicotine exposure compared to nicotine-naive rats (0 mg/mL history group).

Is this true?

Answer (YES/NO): NO